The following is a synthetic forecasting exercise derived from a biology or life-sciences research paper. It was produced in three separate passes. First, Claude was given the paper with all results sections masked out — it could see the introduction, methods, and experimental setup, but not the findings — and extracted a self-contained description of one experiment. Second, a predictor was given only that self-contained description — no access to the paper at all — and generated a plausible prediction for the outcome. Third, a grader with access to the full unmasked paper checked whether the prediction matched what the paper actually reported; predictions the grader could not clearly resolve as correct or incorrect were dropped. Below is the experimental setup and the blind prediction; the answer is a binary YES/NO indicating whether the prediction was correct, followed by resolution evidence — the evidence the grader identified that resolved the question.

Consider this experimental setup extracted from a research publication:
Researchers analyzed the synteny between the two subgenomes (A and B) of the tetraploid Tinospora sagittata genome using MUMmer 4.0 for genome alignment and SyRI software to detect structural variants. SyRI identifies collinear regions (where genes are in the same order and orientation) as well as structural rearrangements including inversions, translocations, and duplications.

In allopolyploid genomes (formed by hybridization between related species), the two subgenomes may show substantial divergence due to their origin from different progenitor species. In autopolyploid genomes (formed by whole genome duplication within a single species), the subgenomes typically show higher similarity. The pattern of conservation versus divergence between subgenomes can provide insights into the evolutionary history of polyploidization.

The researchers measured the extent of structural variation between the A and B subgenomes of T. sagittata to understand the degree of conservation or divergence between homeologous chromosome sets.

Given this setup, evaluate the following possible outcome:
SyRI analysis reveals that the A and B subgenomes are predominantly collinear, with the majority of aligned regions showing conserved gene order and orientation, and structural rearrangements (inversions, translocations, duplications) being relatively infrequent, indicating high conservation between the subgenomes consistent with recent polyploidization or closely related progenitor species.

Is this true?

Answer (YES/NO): NO